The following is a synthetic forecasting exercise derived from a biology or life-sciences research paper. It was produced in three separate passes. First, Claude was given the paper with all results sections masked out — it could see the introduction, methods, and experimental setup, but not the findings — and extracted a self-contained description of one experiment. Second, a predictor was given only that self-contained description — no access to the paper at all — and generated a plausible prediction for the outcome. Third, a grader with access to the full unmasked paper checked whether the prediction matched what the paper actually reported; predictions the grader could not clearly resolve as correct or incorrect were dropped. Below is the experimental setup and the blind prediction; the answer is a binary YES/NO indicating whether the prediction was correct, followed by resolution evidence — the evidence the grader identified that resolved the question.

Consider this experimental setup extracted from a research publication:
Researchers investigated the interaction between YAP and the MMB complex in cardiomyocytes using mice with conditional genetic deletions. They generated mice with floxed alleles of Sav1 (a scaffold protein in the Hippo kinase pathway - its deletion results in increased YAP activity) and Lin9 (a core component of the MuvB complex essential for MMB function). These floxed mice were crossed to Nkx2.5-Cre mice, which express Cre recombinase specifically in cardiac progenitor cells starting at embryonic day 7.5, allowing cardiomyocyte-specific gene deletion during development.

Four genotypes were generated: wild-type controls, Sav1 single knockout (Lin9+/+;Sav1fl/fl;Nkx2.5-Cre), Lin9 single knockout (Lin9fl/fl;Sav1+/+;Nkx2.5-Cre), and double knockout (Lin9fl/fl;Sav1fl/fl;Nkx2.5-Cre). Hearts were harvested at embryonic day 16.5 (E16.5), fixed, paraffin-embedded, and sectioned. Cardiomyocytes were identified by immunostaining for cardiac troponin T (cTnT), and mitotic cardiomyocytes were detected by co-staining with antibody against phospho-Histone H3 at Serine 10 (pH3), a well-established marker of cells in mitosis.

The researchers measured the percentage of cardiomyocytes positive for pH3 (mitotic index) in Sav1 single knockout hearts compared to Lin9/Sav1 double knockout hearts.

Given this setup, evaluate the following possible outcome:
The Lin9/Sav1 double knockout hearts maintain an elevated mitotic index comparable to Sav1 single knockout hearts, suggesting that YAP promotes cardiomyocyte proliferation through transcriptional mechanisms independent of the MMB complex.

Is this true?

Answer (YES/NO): NO